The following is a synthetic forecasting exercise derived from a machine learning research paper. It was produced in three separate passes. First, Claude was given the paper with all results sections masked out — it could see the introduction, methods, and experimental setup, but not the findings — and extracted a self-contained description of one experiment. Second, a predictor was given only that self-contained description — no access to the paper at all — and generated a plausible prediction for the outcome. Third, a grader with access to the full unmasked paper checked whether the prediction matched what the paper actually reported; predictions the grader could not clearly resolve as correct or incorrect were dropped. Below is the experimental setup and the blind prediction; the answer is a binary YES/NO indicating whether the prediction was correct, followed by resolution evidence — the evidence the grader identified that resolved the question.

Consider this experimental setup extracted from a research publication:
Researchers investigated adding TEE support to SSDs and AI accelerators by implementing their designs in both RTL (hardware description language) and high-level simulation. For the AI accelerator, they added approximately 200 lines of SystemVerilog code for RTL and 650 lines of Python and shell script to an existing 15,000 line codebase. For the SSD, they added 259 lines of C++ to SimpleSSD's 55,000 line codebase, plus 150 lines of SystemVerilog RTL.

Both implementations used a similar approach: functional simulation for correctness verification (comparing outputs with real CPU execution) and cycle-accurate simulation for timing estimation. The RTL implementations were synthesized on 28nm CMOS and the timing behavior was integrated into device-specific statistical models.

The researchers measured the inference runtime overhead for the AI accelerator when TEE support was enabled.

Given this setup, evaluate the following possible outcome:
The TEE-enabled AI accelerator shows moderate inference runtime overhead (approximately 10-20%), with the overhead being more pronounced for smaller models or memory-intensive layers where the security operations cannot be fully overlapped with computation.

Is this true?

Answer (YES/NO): NO